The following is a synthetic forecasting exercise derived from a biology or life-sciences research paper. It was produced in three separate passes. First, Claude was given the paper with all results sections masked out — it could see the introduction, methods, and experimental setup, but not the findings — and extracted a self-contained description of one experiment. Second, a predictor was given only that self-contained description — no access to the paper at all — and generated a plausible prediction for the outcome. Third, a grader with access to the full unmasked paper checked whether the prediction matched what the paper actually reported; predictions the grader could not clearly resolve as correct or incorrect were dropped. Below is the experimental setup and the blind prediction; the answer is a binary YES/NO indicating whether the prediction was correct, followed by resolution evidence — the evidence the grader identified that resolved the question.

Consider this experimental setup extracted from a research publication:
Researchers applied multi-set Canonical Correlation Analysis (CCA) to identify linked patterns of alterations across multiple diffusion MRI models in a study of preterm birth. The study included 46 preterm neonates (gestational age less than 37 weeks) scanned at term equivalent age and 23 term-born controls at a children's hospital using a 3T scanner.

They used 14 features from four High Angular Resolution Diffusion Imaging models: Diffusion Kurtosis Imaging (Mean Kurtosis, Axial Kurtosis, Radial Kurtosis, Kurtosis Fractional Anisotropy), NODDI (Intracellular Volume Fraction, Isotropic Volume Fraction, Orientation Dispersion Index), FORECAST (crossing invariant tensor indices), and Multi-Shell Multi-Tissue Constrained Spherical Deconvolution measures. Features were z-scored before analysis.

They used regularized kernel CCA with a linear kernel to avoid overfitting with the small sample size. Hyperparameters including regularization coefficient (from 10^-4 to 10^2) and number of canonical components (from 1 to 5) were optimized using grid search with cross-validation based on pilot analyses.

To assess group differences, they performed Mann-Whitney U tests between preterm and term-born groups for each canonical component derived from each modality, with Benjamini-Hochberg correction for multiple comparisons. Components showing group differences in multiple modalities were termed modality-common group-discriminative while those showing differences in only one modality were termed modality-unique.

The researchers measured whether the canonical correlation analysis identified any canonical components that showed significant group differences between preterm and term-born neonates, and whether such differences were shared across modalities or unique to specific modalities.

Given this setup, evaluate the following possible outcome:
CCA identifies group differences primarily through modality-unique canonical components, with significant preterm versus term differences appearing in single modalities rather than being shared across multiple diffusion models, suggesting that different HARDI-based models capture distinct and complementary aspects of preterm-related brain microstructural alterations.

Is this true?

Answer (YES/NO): NO